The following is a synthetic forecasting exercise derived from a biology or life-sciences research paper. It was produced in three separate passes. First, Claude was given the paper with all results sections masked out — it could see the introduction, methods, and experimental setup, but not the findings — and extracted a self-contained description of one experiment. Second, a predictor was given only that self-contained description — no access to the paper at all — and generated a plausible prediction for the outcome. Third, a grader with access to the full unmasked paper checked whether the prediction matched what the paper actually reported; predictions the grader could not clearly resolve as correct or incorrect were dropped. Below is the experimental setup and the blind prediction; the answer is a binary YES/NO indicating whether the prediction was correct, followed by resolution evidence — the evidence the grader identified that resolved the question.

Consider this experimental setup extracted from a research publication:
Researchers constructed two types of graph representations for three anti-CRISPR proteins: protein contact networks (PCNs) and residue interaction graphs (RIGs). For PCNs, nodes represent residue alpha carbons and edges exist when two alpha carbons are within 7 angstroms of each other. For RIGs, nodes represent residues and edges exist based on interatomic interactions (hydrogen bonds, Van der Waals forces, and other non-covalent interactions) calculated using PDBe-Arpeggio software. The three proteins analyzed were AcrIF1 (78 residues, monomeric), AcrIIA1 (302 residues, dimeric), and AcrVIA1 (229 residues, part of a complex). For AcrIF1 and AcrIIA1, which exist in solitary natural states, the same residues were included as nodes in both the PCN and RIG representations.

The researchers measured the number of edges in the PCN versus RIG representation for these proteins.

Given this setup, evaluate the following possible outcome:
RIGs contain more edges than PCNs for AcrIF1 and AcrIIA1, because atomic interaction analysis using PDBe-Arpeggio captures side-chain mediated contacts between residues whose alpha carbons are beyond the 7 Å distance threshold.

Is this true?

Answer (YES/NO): YES